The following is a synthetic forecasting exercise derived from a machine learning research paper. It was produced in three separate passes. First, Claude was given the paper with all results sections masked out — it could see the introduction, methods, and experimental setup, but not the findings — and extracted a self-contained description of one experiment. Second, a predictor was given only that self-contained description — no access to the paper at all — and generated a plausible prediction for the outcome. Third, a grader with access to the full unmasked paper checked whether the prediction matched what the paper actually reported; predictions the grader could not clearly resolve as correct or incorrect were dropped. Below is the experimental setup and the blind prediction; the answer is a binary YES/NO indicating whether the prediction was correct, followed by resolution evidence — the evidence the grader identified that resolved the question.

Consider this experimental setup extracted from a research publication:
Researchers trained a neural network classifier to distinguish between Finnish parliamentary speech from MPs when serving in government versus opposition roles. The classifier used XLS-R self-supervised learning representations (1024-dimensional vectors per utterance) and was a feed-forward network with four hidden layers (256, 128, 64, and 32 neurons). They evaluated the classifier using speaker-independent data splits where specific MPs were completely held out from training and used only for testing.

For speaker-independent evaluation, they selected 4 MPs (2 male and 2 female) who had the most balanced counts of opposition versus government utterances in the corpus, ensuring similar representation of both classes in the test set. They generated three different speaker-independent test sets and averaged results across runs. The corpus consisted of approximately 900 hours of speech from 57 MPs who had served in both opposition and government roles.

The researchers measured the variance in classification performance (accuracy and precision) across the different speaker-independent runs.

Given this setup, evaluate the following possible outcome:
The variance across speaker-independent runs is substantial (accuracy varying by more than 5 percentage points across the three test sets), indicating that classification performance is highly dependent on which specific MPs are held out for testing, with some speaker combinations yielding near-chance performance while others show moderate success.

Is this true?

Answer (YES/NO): NO